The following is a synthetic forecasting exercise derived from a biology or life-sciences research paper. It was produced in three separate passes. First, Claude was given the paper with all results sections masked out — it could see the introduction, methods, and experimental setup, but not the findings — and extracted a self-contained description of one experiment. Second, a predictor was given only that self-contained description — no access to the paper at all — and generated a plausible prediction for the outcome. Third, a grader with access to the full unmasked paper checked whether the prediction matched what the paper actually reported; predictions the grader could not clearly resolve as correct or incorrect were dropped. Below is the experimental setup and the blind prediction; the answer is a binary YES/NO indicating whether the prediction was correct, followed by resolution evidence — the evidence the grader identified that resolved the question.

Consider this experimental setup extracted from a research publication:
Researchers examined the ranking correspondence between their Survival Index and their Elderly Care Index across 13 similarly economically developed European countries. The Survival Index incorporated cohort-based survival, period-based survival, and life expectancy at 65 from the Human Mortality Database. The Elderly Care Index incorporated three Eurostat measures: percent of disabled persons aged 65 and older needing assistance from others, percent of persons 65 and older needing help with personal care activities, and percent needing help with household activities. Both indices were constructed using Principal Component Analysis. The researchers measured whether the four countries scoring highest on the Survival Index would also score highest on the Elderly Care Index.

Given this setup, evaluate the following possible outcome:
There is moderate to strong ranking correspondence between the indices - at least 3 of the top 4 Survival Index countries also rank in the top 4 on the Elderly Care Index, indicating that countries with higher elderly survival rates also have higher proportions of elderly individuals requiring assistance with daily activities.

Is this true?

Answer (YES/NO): YES